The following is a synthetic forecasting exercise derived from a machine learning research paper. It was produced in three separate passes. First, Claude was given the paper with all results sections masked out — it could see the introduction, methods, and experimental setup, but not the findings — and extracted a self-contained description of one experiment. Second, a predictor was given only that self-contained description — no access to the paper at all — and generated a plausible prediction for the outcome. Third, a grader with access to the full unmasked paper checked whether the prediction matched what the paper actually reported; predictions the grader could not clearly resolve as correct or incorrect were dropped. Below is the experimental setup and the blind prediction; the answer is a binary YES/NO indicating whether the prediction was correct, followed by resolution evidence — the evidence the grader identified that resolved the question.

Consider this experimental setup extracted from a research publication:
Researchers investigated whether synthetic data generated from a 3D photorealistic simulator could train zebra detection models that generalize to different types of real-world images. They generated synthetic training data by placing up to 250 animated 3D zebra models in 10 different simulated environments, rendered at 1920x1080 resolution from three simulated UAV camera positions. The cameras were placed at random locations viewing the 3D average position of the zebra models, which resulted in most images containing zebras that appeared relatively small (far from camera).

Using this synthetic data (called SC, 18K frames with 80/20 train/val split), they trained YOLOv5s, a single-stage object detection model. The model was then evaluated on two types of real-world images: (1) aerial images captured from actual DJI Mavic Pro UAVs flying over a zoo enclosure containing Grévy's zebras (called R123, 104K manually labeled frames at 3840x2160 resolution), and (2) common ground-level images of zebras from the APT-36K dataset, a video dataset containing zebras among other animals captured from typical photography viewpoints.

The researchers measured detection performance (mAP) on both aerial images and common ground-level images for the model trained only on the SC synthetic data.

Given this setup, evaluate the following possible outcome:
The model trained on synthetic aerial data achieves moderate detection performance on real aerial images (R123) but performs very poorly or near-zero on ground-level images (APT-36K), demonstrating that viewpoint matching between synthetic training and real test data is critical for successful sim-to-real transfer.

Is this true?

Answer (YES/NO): NO